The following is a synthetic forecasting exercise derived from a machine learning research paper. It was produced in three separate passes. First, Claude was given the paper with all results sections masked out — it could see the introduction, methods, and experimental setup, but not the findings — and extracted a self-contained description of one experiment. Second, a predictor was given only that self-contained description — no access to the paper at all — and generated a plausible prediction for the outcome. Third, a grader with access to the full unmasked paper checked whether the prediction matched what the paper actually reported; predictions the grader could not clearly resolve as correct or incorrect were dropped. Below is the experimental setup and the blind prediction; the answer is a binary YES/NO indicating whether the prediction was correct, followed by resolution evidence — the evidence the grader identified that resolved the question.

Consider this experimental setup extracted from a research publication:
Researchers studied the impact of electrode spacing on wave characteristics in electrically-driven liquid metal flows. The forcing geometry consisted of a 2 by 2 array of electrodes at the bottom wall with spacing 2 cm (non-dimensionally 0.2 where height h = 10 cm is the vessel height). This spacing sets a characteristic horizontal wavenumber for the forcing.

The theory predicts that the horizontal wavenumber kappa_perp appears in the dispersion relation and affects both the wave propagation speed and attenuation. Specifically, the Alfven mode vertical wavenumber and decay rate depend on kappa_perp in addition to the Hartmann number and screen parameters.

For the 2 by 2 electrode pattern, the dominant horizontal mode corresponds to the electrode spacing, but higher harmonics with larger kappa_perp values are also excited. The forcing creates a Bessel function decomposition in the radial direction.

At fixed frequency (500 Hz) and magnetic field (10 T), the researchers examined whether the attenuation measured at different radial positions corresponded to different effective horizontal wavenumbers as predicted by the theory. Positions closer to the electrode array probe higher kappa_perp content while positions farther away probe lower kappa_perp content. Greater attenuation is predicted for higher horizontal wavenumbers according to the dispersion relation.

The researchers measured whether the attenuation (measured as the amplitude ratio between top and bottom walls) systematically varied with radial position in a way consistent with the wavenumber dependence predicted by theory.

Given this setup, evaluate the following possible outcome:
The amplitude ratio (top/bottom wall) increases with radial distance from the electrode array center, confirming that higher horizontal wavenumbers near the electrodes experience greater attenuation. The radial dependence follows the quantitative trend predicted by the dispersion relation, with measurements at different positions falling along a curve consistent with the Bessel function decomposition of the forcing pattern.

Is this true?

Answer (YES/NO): YES